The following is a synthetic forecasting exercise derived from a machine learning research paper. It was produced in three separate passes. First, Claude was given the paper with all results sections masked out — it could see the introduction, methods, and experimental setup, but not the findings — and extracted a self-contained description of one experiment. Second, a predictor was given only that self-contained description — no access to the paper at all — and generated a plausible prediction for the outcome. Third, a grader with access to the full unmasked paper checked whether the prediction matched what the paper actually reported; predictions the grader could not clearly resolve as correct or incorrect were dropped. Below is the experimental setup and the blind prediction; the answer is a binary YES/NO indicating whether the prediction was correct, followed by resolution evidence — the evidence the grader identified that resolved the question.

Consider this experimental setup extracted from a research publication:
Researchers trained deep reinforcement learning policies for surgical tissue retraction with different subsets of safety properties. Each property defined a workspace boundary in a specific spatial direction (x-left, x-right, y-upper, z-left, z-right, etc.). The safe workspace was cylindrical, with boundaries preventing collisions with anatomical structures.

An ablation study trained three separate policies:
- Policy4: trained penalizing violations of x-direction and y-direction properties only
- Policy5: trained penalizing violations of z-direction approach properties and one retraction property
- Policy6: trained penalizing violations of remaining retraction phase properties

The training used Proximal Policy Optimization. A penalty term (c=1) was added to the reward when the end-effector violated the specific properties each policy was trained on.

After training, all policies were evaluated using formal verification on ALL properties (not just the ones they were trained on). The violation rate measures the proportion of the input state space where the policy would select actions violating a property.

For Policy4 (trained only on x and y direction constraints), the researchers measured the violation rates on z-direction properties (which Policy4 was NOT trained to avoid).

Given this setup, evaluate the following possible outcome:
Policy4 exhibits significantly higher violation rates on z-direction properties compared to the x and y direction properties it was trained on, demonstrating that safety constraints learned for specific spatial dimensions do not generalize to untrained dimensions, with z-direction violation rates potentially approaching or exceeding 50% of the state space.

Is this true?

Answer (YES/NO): YES